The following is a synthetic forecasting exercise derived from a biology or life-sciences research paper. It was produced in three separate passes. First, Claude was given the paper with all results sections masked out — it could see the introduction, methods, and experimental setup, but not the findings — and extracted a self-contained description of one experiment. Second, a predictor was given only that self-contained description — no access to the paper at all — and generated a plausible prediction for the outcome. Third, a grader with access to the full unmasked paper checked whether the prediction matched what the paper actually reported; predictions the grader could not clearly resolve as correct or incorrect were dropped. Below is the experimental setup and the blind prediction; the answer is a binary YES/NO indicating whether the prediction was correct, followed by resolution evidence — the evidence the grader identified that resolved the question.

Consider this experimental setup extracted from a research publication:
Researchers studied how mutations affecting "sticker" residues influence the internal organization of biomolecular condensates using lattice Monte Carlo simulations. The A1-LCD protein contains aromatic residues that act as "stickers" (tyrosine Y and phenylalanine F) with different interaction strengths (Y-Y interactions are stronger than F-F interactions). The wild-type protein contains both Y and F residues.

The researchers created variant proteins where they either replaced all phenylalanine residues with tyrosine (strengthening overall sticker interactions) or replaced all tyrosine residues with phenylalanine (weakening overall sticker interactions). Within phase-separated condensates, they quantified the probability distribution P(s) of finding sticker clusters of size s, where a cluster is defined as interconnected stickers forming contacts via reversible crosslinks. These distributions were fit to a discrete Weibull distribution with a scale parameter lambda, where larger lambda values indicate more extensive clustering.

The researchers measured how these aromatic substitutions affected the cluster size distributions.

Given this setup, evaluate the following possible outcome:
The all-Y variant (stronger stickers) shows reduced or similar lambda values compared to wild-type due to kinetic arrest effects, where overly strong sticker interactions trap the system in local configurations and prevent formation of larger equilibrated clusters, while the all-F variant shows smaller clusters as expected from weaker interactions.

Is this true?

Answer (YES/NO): NO